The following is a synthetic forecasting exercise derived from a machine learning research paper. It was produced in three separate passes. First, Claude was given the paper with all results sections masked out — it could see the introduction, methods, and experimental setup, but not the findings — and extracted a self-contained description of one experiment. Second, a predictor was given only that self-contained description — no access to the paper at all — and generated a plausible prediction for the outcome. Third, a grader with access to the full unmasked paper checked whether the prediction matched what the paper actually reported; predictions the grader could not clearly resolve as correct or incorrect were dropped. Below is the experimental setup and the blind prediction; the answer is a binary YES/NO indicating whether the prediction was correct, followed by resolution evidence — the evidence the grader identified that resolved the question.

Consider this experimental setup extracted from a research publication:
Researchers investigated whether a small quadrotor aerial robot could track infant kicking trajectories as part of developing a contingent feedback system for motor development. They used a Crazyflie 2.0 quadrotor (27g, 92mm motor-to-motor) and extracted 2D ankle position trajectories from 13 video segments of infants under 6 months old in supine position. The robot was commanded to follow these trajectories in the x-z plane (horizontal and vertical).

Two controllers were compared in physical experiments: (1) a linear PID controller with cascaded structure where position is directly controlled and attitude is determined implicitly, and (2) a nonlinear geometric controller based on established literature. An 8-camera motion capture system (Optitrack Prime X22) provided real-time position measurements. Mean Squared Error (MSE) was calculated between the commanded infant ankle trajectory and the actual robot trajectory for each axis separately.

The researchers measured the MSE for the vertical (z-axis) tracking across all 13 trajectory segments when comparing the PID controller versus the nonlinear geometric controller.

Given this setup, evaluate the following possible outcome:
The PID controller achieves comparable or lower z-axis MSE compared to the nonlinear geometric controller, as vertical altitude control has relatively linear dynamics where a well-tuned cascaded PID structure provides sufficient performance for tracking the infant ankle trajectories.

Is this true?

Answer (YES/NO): NO